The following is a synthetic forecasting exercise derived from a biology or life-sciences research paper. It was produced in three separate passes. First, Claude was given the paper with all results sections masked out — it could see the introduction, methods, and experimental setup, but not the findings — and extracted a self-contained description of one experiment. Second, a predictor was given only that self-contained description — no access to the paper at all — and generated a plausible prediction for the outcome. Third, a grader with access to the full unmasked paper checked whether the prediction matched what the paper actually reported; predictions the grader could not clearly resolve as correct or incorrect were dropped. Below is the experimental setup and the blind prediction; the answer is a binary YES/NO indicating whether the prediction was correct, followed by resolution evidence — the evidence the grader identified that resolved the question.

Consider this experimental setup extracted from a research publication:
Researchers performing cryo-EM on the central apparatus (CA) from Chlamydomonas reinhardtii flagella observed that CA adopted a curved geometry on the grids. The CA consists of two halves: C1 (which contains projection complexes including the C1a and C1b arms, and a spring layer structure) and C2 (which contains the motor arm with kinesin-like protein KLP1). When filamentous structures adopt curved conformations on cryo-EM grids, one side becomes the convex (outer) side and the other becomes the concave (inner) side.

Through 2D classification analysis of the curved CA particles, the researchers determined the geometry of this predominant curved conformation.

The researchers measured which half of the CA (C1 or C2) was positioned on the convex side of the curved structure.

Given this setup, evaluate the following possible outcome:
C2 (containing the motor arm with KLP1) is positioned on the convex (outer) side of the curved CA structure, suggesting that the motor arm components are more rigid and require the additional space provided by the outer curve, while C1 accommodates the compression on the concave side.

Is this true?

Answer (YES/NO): NO